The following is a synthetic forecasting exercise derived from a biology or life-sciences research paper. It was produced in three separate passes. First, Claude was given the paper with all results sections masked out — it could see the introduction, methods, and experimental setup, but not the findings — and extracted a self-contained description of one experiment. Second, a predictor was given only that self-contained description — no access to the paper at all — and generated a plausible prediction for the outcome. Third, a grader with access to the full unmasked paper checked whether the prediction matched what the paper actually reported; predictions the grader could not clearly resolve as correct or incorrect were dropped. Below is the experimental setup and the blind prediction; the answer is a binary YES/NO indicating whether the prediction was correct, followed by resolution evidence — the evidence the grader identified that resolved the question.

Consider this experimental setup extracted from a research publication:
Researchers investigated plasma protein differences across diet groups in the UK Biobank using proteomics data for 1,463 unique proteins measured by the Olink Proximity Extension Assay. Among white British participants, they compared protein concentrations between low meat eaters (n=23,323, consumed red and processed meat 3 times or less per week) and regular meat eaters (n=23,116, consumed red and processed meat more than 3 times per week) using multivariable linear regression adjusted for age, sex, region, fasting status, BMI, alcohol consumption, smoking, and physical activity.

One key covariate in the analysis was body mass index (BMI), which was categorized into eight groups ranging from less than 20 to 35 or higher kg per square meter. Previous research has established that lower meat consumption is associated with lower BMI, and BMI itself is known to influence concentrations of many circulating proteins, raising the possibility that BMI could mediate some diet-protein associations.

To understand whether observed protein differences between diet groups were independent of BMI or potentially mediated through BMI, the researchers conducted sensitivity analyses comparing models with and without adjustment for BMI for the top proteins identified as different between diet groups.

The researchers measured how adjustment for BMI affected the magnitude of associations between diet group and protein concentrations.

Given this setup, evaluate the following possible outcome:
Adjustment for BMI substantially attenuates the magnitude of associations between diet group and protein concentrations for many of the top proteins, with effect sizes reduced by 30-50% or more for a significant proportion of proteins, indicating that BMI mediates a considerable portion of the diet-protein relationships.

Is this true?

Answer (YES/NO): NO